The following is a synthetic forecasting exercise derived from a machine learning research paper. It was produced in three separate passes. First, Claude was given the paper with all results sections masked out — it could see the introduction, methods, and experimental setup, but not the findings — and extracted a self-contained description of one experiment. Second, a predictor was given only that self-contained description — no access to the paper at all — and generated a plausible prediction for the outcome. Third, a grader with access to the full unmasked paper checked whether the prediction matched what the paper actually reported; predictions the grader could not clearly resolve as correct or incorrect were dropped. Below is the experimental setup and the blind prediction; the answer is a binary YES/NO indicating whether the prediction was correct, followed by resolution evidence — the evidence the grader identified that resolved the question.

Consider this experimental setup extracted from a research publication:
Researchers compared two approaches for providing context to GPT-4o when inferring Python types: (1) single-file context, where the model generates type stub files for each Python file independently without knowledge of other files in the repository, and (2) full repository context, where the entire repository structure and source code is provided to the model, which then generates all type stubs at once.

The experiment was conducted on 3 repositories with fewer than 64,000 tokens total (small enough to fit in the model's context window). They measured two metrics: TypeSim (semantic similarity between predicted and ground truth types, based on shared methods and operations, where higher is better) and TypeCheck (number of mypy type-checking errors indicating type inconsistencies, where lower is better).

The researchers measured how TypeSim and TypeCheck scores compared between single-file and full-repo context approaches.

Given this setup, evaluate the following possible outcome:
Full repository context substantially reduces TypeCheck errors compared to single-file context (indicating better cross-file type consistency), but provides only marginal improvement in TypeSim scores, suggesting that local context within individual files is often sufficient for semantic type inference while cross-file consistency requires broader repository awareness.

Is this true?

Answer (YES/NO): NO